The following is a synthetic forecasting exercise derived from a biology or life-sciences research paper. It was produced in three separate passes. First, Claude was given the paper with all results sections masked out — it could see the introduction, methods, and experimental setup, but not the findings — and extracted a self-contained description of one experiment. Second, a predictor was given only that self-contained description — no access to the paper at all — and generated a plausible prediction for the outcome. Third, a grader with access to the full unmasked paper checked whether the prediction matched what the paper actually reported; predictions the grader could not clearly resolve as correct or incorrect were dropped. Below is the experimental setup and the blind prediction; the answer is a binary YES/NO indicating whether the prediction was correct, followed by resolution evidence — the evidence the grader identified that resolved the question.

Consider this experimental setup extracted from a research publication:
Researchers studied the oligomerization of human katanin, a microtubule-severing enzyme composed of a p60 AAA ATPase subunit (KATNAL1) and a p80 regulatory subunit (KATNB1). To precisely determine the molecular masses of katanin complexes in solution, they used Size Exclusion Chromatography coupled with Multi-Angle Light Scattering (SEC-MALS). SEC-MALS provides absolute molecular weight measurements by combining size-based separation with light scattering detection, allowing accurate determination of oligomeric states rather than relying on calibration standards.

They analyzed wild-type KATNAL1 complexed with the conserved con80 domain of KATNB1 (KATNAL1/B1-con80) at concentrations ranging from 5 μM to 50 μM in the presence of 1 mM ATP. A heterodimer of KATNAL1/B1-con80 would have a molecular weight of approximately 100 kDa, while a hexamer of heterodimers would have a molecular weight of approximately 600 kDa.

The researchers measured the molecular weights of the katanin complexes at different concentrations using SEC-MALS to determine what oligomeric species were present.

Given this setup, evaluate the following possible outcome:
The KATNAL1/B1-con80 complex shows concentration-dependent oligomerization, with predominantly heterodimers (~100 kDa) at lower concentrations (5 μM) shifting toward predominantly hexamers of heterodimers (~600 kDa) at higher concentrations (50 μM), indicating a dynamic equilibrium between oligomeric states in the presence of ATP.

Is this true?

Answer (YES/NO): NO